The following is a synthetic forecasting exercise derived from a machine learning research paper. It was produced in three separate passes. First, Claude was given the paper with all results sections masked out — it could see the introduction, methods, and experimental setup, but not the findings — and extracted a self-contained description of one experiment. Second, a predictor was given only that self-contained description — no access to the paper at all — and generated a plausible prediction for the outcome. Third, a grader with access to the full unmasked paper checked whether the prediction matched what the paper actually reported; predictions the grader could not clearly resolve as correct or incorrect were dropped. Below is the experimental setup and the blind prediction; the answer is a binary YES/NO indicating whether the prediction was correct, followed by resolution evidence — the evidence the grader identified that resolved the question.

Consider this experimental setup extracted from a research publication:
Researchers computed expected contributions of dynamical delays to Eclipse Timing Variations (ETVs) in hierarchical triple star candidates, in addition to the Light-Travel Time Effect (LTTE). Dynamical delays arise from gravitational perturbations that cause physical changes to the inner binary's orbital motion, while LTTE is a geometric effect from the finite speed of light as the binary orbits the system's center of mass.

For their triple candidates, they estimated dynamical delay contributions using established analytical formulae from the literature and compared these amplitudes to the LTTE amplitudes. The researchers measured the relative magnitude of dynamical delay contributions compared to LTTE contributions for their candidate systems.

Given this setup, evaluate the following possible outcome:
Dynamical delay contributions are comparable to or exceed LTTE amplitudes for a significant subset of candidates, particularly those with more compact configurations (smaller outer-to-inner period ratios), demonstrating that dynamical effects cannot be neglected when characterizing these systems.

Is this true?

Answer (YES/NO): NO